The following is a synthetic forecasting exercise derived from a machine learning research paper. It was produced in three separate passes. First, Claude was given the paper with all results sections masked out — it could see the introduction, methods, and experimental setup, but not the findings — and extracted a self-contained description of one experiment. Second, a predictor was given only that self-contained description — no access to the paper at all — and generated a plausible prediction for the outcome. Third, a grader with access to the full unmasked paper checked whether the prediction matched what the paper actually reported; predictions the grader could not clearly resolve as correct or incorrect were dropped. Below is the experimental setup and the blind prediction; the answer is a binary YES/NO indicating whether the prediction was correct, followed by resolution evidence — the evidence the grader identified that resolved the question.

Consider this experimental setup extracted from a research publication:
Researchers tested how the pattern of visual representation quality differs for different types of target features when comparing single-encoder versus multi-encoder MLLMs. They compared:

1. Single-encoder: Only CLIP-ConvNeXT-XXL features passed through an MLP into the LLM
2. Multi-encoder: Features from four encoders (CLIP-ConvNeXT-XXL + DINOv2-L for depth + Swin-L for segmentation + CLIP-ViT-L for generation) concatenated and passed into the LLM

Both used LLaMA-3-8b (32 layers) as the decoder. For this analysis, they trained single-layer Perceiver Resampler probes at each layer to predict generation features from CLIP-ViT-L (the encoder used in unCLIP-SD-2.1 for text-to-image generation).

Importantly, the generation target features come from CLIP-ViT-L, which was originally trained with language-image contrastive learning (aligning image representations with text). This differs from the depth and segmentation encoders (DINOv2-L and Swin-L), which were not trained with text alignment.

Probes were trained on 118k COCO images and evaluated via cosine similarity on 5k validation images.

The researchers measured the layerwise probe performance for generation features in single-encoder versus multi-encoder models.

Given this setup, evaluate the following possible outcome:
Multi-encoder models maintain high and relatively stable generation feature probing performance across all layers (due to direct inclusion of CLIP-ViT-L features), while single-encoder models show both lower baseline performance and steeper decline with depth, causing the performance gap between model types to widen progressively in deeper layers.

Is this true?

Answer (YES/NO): NO